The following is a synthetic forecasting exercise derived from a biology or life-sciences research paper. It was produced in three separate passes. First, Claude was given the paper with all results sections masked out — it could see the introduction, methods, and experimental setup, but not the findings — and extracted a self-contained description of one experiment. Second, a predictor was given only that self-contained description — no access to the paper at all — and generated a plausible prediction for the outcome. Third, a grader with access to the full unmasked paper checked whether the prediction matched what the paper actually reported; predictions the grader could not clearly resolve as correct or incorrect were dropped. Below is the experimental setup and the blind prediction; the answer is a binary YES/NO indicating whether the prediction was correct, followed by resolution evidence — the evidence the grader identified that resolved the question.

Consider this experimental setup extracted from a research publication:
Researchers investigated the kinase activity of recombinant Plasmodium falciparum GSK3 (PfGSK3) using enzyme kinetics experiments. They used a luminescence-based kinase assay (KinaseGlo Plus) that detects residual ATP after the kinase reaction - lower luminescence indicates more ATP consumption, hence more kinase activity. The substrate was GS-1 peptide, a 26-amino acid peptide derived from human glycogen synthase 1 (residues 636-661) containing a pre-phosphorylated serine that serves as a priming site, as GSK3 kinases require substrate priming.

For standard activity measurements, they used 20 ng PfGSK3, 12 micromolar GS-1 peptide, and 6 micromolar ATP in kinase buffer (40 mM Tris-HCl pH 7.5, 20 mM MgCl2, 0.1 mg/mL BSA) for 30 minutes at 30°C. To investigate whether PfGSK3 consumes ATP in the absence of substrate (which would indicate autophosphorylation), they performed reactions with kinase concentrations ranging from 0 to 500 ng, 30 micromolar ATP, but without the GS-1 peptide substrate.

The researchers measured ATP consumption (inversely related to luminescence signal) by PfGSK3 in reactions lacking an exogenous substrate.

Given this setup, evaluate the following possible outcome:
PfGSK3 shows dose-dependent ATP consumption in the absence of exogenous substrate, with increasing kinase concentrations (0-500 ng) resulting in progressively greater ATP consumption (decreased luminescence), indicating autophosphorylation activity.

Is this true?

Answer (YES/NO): YES